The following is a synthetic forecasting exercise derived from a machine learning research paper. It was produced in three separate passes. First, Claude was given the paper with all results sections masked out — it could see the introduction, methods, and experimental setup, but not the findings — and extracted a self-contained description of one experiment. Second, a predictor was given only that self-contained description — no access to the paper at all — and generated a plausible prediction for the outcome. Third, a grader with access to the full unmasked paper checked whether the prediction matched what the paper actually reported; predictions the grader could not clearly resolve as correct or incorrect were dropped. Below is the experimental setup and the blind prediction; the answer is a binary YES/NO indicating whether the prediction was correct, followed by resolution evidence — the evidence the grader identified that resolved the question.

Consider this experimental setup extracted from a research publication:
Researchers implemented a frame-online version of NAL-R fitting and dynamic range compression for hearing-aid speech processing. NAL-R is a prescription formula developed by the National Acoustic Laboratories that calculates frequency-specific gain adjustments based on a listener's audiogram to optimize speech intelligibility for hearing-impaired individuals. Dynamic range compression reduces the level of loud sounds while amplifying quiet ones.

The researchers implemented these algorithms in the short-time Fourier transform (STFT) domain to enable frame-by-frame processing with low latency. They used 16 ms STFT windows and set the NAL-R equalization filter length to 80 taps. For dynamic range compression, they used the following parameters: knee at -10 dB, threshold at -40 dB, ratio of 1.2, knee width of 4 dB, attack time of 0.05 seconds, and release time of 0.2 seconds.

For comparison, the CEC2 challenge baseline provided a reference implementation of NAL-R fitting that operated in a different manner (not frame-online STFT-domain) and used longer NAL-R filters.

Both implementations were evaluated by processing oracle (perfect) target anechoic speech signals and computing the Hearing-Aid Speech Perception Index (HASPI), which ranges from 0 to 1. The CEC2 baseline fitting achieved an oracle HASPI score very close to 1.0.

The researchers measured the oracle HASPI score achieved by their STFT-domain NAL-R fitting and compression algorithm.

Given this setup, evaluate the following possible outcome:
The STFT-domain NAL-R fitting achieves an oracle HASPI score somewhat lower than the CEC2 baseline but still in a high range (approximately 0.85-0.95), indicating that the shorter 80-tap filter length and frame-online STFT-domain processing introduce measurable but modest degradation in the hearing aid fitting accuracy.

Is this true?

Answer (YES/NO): NO